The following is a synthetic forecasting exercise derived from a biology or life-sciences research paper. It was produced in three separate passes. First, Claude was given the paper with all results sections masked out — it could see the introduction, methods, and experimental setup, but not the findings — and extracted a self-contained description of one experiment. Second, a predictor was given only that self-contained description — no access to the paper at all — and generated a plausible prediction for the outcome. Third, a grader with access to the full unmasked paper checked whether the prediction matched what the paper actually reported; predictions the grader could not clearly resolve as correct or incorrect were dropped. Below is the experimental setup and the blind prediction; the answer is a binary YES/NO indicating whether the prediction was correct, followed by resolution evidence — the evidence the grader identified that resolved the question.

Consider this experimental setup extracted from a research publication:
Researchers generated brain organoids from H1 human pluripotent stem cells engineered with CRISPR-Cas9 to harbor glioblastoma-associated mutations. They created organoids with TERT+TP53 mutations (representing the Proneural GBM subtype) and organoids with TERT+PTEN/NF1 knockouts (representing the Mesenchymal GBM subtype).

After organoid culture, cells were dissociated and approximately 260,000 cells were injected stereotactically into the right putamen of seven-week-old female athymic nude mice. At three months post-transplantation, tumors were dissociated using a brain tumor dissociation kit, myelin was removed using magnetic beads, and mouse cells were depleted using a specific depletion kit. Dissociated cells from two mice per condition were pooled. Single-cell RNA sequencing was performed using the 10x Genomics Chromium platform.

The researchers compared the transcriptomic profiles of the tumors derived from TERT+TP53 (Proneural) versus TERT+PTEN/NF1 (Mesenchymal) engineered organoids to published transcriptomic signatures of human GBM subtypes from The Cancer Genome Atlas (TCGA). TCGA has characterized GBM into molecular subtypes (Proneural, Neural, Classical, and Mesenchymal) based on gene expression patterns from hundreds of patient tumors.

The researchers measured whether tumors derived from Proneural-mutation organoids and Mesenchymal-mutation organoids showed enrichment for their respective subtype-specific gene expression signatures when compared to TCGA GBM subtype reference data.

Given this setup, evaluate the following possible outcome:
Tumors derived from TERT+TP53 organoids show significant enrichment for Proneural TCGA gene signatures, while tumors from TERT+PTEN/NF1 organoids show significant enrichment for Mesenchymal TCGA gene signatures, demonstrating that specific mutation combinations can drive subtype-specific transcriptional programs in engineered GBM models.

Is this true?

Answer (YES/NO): NO